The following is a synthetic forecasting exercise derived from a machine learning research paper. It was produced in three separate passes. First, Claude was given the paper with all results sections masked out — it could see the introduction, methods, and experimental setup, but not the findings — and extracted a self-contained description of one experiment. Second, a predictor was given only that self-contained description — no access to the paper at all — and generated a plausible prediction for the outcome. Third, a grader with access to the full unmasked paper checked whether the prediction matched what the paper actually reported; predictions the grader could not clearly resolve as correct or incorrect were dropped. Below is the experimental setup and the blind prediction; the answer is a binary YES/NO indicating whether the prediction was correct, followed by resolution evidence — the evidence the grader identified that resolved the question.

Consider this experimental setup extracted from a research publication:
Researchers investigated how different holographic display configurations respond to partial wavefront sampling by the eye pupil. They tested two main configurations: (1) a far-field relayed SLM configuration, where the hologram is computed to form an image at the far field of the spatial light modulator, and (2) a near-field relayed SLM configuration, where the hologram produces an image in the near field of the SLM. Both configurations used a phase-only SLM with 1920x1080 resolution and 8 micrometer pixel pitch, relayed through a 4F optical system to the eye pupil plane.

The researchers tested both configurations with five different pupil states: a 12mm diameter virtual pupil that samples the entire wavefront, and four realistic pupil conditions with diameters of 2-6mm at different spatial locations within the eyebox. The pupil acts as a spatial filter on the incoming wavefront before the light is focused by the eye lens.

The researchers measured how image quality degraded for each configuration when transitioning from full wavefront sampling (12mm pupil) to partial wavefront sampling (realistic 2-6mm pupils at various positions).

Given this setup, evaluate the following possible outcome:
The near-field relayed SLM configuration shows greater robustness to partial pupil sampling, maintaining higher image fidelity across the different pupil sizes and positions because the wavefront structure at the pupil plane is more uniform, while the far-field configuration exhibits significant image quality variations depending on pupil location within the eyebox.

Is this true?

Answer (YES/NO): NO